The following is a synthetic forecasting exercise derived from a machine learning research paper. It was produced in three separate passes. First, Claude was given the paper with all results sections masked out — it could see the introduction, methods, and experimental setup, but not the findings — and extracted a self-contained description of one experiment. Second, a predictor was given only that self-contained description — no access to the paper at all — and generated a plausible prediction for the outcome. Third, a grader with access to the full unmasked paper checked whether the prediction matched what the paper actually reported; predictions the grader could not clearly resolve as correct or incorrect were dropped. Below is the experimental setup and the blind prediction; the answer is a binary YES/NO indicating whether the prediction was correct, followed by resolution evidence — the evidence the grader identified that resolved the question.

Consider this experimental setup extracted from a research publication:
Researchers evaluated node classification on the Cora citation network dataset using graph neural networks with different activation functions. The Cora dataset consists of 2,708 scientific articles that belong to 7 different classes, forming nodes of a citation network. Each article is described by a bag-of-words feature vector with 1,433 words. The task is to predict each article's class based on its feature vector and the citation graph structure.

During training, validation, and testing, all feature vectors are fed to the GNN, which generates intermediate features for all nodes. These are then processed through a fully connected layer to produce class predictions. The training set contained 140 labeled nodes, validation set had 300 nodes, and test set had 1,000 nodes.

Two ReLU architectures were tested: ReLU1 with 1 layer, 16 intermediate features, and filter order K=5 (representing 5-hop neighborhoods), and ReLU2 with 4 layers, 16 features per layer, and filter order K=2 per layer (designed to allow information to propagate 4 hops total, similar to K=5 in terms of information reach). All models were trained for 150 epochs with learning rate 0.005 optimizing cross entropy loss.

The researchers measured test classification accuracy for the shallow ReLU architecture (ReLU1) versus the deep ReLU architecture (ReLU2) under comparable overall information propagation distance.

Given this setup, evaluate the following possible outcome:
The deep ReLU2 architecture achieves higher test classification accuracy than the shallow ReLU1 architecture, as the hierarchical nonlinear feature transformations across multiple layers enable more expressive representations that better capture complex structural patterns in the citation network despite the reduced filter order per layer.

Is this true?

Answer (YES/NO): NO